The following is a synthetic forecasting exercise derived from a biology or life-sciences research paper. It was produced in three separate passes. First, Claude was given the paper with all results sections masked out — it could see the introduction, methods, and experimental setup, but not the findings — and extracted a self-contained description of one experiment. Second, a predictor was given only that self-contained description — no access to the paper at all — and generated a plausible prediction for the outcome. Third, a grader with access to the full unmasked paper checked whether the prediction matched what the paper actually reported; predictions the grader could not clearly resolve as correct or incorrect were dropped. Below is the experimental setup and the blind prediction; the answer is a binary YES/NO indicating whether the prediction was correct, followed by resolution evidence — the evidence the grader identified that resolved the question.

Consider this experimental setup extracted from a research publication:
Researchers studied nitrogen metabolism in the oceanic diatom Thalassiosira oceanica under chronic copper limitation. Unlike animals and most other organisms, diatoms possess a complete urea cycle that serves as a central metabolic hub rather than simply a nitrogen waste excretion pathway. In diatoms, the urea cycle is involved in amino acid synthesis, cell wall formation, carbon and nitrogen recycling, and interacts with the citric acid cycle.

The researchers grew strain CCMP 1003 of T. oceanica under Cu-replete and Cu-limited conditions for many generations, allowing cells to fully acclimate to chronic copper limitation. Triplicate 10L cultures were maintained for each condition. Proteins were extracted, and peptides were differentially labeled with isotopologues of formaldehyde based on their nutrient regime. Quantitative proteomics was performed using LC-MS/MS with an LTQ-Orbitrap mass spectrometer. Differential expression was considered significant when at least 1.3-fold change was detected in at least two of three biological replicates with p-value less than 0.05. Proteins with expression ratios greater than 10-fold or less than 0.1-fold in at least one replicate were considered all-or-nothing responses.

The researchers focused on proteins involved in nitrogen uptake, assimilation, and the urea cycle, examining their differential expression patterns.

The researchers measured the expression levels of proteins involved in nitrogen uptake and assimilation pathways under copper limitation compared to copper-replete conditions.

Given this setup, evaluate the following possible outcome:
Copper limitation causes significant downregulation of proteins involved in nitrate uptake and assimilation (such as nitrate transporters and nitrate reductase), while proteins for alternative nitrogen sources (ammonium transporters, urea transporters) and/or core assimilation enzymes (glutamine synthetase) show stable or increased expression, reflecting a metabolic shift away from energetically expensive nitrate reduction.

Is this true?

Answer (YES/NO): NO